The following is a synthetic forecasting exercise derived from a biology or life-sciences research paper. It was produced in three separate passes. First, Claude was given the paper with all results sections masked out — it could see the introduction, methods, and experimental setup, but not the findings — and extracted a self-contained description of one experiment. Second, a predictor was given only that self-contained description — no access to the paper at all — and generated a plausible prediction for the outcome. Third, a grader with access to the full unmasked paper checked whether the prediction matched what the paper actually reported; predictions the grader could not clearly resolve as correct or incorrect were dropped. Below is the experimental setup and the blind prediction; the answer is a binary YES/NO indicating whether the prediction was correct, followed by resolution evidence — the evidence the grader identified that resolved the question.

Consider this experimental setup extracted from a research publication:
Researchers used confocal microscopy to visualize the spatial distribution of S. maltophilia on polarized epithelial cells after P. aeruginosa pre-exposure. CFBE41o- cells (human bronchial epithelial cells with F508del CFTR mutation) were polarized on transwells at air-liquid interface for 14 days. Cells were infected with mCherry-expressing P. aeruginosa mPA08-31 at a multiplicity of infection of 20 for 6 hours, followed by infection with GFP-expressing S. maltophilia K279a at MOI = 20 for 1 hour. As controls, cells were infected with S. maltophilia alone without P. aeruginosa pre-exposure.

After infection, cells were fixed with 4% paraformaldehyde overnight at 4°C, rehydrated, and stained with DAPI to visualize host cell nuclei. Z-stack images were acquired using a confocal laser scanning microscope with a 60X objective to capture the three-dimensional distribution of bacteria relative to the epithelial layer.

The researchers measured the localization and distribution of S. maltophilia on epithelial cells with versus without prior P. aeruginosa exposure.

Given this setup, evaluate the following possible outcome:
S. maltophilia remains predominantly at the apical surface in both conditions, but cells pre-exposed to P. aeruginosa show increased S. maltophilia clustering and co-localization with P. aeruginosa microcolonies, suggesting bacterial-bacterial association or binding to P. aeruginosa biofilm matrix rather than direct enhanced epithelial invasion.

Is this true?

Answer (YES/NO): NO